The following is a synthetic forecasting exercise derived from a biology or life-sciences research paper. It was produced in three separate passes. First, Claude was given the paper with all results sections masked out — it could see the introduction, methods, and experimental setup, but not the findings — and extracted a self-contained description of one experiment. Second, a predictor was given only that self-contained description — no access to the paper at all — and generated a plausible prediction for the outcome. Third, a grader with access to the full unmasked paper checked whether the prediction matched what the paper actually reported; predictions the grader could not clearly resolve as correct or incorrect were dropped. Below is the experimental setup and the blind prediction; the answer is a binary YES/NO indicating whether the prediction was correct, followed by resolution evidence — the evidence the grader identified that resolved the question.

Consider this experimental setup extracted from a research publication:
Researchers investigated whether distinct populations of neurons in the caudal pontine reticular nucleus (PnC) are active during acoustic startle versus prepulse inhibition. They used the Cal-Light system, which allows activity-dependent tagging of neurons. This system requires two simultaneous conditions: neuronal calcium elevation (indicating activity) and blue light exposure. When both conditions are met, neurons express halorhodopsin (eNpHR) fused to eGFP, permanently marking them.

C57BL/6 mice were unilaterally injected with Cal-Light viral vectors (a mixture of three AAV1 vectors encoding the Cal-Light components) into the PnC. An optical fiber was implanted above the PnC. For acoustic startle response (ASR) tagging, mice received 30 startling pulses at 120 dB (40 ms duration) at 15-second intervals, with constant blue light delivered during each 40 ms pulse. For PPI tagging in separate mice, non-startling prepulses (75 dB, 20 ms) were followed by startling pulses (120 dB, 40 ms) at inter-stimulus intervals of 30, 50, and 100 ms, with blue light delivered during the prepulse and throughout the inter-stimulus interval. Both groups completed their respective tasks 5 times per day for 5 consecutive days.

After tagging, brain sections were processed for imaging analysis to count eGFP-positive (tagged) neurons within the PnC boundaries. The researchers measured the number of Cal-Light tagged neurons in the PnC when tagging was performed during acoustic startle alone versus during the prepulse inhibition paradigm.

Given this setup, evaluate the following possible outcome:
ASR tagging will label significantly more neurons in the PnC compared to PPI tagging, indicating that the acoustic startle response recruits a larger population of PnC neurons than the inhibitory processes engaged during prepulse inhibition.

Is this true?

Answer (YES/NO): NO